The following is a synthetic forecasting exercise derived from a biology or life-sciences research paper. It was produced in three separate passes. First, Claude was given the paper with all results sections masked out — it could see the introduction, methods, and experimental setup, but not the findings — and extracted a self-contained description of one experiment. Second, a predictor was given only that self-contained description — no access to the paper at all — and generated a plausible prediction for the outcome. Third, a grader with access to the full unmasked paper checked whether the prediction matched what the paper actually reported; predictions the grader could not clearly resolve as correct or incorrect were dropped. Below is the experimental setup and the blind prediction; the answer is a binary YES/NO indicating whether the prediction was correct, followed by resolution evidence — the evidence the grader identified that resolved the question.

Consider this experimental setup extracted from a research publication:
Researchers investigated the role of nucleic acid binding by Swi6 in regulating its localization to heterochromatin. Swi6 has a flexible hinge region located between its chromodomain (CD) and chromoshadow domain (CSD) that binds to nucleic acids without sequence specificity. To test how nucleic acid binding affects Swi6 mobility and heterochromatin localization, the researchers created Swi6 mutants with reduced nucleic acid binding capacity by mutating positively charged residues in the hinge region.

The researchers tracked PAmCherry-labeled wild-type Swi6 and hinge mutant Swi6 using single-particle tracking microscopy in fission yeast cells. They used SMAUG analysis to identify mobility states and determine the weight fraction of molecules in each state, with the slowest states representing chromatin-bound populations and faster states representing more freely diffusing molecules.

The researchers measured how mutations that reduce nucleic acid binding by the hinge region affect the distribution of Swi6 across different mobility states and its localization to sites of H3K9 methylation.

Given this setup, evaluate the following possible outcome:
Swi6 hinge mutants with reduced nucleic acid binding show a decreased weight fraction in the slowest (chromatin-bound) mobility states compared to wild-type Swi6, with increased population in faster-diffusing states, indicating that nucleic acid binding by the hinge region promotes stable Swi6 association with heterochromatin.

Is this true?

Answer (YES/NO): NO